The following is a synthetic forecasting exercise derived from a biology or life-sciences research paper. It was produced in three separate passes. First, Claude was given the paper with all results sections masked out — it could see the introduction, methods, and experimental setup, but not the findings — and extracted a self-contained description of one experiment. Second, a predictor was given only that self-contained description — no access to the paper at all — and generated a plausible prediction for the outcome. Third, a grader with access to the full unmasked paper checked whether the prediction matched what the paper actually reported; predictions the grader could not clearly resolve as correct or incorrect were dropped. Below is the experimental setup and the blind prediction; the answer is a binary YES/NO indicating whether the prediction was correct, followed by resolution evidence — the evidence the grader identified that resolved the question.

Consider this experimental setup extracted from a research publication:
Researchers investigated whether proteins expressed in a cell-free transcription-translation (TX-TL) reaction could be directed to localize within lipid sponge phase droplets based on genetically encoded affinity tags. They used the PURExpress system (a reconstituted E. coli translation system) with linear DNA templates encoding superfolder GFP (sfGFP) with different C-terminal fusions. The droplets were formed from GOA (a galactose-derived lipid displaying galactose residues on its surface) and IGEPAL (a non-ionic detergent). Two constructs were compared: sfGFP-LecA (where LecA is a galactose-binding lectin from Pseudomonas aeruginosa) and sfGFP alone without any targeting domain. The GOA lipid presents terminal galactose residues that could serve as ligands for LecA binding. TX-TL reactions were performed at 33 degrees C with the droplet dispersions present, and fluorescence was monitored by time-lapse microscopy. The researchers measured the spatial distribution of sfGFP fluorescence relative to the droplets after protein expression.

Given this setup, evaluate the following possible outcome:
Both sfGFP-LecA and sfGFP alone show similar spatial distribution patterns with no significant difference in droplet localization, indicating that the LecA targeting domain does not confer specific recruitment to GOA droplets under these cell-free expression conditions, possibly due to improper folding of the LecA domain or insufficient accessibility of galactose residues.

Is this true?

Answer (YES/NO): NO